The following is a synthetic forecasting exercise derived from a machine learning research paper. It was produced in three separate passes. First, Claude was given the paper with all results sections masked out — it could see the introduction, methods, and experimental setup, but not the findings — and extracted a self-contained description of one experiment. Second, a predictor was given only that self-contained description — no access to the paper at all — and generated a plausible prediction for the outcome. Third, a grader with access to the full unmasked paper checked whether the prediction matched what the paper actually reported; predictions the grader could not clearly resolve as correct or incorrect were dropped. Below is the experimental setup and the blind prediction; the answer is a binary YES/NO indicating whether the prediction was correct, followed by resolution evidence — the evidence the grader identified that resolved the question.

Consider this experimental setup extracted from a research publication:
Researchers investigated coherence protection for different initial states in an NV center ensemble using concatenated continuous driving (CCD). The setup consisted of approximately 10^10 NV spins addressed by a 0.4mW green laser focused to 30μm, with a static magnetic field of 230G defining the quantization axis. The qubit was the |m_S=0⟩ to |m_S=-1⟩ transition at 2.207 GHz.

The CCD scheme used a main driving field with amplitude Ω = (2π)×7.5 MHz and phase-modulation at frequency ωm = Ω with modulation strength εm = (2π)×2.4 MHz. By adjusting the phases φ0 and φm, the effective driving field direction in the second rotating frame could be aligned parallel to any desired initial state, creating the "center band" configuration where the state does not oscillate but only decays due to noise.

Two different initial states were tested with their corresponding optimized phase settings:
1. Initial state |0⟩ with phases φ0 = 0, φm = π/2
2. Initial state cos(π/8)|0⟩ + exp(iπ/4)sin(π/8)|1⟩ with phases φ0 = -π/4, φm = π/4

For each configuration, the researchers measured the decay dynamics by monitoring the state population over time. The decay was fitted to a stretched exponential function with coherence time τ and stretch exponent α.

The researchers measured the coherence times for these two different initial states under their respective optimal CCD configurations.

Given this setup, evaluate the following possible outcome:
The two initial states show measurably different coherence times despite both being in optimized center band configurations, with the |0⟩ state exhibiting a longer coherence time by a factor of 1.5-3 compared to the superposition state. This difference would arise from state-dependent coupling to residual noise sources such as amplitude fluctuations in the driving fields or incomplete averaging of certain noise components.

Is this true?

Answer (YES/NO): NO